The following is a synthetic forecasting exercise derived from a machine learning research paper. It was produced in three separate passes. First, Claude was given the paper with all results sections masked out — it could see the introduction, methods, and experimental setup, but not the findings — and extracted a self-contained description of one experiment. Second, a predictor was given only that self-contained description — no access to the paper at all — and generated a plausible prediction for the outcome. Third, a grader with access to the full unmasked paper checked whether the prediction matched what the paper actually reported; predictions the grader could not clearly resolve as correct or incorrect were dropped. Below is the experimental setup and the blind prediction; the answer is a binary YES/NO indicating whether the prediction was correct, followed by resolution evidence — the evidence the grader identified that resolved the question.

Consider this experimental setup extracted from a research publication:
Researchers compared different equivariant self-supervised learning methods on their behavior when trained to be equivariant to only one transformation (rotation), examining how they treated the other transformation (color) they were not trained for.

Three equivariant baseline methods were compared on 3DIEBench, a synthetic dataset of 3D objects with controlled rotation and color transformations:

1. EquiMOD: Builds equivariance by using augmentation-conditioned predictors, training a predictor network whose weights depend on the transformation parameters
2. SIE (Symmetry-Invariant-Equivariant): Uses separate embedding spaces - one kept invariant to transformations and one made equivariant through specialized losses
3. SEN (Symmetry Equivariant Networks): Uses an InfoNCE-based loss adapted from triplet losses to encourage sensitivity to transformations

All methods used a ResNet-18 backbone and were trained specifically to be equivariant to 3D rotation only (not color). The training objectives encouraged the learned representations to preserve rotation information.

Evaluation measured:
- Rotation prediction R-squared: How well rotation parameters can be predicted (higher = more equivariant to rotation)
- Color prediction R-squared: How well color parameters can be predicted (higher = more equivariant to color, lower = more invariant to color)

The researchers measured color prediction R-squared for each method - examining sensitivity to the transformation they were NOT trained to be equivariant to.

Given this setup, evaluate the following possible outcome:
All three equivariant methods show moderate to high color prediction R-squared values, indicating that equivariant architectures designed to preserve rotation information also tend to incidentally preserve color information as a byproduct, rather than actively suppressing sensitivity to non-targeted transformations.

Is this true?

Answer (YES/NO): NO